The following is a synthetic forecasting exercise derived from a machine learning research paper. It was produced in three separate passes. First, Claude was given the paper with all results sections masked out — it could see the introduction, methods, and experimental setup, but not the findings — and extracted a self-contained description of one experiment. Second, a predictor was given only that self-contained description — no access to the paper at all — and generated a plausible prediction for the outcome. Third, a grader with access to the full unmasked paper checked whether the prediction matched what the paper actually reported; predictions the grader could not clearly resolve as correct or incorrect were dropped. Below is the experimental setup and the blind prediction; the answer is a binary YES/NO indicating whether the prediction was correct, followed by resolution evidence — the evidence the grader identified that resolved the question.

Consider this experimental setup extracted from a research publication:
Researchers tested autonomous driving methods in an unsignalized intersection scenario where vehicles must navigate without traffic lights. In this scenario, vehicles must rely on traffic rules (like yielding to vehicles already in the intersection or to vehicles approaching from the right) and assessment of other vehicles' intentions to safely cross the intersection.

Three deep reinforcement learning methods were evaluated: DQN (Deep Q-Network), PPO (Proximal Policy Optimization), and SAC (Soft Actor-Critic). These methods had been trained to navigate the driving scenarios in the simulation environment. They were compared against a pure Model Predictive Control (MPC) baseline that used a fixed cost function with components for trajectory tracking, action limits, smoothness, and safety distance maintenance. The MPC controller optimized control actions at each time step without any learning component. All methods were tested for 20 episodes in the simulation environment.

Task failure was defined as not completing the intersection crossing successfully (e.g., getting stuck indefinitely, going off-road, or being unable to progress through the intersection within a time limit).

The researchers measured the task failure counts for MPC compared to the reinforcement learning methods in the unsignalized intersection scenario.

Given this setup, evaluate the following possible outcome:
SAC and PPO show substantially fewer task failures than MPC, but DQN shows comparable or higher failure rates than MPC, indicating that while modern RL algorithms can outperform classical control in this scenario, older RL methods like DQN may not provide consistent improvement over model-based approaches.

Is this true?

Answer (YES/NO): NO